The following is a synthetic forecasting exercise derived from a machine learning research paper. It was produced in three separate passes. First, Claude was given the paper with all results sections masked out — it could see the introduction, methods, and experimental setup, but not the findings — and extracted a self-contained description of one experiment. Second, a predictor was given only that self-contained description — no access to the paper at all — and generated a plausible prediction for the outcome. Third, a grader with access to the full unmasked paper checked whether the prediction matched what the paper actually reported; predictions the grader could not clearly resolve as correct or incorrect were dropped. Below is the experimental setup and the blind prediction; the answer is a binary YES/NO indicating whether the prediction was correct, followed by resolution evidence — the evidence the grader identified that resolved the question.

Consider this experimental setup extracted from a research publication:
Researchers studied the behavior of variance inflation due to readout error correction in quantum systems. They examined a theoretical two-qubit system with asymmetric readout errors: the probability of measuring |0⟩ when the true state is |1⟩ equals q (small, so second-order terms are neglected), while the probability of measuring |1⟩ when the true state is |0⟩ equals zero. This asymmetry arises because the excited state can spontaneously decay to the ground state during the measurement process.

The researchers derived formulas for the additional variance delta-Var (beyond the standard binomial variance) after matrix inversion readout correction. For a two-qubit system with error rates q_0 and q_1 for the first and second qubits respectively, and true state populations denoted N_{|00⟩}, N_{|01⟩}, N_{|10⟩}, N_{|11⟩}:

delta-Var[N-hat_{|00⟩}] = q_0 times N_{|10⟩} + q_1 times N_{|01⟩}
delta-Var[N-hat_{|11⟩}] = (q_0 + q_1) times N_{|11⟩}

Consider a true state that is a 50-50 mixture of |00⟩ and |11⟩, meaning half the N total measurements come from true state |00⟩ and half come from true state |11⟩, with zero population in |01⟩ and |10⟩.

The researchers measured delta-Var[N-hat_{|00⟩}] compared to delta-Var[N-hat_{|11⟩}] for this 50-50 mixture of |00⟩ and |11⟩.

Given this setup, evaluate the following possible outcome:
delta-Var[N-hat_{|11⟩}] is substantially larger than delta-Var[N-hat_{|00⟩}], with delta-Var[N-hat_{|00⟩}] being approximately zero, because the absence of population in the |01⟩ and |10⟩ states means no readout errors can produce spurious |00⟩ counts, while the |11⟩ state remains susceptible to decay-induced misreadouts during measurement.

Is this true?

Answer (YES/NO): YES